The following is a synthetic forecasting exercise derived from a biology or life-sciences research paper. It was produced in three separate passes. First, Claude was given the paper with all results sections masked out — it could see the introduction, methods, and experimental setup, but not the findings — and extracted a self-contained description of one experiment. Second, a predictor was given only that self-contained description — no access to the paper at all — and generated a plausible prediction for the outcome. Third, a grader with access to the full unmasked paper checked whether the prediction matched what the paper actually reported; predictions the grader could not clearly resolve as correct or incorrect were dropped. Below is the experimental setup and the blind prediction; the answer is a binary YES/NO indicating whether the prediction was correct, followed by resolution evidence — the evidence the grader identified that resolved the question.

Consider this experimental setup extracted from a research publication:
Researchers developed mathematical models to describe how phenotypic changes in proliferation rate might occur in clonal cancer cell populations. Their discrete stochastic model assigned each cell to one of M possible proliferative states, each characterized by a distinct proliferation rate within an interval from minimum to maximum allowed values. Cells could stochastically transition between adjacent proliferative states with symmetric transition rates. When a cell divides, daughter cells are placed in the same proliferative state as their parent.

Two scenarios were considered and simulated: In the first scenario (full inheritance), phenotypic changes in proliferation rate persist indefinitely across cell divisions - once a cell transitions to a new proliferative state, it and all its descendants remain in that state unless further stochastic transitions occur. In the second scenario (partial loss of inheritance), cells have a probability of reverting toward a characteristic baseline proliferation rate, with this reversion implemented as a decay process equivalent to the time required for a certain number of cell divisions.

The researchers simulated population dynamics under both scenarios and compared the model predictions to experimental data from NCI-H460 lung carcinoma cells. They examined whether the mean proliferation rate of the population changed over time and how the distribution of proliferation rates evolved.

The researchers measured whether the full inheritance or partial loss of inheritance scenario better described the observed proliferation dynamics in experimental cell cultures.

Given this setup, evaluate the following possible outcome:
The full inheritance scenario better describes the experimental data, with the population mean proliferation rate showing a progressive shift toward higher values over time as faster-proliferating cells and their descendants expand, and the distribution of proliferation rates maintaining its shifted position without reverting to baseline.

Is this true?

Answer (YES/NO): YES